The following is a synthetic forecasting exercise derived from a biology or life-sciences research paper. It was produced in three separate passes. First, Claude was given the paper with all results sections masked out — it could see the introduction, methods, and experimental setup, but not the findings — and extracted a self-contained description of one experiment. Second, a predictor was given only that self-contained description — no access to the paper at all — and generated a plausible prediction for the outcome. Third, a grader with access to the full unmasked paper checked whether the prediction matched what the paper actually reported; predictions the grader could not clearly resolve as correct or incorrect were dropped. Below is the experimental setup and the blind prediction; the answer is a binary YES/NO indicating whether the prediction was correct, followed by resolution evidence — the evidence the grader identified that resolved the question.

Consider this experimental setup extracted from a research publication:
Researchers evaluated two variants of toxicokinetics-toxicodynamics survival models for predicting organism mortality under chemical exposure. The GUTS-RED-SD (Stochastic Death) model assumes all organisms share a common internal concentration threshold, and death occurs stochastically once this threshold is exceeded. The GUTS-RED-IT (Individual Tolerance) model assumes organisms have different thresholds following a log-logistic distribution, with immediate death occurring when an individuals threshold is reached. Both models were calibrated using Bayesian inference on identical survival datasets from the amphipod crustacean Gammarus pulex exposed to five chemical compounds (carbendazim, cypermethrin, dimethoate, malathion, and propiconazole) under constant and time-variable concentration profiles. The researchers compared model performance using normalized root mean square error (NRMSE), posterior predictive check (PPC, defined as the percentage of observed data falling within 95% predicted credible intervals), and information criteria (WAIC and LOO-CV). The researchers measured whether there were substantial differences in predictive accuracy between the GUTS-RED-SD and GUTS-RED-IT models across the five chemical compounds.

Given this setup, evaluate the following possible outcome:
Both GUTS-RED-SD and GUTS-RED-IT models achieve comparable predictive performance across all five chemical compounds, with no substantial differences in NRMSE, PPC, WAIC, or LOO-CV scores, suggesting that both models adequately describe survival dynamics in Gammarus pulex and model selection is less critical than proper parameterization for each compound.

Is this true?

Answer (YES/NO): YES